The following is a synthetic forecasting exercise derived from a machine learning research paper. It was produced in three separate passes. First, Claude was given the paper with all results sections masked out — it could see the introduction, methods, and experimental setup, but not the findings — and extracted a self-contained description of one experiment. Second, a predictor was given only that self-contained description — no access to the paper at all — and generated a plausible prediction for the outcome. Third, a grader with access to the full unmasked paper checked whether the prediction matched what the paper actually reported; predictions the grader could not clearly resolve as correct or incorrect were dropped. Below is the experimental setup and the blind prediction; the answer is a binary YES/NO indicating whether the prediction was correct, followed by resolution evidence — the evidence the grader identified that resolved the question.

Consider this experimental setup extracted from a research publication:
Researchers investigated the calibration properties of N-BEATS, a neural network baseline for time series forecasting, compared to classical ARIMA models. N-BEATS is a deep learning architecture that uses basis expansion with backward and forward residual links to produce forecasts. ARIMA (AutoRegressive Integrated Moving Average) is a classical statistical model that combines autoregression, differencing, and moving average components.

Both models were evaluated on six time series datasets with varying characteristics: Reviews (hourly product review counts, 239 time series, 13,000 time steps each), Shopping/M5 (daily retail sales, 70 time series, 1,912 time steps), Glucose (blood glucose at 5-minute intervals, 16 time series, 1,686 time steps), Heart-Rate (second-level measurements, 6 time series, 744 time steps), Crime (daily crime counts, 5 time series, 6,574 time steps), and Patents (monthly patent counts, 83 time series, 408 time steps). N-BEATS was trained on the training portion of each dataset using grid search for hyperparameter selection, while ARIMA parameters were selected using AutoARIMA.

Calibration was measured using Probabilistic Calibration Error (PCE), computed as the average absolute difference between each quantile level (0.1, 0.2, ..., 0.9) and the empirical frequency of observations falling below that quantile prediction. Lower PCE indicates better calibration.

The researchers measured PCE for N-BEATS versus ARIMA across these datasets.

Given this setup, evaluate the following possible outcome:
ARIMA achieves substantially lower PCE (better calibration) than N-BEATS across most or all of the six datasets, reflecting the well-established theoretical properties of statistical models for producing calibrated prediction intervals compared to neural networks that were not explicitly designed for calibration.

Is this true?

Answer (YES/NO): NO